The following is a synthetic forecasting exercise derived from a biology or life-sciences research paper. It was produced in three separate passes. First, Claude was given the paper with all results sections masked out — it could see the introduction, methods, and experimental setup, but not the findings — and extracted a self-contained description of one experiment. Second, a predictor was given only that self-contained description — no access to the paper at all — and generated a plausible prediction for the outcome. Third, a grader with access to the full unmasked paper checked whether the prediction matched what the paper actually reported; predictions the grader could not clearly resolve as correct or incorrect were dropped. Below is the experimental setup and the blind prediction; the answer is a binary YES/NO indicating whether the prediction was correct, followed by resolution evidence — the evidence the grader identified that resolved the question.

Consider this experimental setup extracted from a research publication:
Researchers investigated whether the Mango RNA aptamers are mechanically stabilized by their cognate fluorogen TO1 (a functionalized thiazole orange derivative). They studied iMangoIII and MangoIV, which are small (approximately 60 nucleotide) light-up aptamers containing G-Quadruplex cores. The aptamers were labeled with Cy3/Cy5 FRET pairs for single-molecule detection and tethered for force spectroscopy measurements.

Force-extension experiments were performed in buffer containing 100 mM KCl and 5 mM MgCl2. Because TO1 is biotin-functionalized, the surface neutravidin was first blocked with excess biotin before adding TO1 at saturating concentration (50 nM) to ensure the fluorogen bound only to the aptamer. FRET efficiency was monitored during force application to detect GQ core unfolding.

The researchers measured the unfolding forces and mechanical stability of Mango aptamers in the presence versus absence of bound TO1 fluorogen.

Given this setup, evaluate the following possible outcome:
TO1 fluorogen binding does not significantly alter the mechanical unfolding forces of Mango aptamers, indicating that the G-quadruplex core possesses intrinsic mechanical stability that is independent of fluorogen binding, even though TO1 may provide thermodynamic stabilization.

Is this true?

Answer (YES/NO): YES